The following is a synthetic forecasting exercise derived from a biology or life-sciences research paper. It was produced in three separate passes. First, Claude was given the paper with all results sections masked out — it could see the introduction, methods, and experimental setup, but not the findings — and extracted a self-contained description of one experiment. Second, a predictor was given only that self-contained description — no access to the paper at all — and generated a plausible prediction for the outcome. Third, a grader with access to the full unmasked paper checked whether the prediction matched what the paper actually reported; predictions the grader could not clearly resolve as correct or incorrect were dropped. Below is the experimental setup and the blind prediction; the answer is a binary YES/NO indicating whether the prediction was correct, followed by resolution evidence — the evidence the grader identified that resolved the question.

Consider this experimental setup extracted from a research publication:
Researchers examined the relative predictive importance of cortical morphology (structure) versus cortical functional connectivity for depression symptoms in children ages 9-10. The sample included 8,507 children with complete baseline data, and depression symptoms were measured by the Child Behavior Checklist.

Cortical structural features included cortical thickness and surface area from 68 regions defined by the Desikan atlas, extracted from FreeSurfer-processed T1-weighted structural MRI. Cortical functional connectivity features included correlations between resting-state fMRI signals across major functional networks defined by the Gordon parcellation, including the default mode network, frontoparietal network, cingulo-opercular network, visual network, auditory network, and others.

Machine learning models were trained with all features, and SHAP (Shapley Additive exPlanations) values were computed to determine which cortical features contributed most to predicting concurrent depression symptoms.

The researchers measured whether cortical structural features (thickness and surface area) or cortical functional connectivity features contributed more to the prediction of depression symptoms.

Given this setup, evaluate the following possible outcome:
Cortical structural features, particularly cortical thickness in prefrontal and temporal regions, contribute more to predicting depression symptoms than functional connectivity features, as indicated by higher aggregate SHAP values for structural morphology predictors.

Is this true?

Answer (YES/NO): NO